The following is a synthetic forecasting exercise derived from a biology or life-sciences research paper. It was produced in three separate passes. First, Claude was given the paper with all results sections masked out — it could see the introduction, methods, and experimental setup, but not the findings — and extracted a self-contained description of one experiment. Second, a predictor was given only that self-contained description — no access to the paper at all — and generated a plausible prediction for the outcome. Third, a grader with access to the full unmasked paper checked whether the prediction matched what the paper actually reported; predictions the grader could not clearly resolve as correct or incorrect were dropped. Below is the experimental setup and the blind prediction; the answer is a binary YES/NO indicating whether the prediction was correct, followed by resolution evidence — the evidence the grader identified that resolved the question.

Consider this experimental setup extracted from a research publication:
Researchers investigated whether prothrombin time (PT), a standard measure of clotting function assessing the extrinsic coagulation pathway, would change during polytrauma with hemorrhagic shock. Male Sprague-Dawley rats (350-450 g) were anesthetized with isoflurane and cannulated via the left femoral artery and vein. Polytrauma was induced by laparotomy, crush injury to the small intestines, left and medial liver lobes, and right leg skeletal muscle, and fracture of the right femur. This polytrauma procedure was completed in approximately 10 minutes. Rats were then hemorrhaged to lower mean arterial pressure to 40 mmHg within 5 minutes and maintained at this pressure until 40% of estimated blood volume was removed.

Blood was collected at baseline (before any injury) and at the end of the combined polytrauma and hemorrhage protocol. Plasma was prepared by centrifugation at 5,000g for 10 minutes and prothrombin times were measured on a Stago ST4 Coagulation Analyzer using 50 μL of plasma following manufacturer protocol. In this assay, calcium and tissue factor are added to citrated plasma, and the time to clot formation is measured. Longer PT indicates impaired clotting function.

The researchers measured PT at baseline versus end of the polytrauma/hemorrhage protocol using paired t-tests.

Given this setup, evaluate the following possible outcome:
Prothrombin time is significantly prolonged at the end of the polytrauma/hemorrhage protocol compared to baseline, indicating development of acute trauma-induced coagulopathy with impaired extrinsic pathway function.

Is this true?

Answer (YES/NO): NO